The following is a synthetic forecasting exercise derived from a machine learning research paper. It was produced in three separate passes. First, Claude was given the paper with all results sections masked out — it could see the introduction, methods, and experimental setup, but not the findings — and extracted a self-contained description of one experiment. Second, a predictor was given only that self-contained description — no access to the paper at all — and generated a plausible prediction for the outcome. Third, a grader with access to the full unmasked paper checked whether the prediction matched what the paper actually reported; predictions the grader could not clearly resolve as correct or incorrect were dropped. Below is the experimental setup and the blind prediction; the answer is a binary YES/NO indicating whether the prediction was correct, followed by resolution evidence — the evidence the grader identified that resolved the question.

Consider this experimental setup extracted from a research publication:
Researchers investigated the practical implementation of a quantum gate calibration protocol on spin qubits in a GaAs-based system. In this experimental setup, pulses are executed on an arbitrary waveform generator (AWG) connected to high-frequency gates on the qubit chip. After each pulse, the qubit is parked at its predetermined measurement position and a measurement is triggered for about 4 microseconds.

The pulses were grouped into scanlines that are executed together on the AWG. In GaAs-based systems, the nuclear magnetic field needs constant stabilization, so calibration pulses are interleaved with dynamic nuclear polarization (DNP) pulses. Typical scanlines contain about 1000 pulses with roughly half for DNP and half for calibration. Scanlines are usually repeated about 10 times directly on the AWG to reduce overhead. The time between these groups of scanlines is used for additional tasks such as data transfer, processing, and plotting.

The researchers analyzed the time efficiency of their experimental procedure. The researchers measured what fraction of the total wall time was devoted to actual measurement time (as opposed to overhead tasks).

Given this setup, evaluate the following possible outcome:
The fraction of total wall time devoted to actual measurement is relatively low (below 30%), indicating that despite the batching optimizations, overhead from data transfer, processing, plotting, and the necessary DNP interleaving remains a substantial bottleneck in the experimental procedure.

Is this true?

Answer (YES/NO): YES